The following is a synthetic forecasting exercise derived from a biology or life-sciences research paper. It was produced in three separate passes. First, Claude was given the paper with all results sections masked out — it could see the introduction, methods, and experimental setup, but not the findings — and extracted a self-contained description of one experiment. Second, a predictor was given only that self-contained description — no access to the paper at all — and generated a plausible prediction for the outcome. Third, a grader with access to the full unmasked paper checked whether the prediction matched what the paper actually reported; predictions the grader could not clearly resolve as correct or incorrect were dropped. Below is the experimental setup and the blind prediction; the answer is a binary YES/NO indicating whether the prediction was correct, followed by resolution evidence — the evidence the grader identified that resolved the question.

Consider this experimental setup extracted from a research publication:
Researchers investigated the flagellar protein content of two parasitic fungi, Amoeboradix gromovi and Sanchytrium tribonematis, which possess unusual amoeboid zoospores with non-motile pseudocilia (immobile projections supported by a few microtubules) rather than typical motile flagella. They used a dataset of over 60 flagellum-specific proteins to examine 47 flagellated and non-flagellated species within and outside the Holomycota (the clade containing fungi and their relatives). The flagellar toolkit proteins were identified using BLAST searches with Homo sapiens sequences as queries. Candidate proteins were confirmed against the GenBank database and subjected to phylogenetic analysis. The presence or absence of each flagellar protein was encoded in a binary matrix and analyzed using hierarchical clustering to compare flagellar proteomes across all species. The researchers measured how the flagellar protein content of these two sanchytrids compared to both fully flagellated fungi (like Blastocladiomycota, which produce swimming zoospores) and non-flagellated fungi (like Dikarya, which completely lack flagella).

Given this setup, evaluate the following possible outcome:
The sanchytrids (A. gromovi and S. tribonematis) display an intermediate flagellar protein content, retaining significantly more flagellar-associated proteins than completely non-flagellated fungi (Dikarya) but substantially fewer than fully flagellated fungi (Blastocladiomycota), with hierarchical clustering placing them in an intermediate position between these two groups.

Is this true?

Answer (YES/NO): YES